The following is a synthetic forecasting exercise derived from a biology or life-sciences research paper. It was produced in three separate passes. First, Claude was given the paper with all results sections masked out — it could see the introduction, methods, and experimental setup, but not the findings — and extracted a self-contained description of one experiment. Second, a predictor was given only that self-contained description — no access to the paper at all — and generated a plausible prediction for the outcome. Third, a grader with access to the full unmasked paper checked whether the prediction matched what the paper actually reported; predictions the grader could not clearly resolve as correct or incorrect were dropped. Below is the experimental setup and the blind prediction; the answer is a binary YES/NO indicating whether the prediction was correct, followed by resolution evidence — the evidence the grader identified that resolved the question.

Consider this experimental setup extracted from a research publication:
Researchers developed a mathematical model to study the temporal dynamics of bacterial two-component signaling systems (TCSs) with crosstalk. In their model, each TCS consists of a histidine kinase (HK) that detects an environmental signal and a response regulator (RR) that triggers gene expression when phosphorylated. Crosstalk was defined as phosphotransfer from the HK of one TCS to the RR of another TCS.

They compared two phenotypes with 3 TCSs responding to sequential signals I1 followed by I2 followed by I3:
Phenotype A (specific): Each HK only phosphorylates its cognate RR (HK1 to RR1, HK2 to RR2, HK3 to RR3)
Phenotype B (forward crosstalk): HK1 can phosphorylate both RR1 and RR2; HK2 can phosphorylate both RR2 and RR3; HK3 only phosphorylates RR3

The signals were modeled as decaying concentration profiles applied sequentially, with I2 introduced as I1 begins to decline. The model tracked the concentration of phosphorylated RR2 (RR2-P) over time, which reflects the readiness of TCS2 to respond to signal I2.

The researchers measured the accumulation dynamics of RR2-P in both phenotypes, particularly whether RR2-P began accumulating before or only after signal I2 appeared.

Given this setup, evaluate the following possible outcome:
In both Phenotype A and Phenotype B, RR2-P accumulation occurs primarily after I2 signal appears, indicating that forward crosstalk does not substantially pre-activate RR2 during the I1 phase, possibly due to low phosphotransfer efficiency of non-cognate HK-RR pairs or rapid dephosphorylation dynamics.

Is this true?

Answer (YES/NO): NO